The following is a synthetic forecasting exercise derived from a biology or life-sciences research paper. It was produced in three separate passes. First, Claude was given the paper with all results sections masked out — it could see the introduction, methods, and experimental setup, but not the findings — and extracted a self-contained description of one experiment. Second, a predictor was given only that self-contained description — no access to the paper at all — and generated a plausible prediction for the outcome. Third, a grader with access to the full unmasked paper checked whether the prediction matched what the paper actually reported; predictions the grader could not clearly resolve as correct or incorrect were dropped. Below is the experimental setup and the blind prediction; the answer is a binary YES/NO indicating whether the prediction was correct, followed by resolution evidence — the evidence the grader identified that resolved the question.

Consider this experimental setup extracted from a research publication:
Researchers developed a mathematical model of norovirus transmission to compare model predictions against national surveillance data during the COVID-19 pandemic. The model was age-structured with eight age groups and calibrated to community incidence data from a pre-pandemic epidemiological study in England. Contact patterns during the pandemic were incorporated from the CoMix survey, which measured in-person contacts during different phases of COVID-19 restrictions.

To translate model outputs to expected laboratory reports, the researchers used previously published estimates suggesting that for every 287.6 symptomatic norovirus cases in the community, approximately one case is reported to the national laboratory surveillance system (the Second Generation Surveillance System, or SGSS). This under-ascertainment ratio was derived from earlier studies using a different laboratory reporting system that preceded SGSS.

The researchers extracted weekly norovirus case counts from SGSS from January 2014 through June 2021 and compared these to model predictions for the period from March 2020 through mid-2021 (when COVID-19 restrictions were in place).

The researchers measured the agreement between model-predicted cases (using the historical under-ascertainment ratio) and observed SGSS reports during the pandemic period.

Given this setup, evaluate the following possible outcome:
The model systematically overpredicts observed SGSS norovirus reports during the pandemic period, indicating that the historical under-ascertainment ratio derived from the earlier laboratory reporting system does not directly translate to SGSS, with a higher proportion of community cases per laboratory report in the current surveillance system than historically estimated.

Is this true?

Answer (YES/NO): NO